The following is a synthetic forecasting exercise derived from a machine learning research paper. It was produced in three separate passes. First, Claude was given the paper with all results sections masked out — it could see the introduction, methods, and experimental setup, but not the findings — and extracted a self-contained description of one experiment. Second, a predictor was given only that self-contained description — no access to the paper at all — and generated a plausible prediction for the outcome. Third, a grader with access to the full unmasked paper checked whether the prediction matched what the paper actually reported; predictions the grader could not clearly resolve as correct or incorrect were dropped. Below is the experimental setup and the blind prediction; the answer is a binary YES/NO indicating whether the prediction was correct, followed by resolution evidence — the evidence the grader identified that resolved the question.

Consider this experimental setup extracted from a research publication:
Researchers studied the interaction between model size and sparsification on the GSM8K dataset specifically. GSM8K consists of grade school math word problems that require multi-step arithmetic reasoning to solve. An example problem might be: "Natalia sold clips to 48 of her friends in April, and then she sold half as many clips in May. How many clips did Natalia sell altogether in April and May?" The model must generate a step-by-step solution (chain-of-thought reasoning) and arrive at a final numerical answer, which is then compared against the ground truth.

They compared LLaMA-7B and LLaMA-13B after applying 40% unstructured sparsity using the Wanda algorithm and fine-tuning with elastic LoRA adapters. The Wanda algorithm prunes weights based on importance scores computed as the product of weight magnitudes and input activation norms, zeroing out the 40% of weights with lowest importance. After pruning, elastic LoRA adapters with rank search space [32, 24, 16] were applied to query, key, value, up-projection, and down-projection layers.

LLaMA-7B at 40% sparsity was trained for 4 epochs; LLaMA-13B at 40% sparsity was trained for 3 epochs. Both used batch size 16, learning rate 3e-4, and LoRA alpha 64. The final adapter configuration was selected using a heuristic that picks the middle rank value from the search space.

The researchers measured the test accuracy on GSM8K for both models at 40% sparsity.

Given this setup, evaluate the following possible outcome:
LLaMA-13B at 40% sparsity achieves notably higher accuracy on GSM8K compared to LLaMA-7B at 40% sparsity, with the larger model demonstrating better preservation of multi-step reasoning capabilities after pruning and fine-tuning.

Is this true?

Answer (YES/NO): YES